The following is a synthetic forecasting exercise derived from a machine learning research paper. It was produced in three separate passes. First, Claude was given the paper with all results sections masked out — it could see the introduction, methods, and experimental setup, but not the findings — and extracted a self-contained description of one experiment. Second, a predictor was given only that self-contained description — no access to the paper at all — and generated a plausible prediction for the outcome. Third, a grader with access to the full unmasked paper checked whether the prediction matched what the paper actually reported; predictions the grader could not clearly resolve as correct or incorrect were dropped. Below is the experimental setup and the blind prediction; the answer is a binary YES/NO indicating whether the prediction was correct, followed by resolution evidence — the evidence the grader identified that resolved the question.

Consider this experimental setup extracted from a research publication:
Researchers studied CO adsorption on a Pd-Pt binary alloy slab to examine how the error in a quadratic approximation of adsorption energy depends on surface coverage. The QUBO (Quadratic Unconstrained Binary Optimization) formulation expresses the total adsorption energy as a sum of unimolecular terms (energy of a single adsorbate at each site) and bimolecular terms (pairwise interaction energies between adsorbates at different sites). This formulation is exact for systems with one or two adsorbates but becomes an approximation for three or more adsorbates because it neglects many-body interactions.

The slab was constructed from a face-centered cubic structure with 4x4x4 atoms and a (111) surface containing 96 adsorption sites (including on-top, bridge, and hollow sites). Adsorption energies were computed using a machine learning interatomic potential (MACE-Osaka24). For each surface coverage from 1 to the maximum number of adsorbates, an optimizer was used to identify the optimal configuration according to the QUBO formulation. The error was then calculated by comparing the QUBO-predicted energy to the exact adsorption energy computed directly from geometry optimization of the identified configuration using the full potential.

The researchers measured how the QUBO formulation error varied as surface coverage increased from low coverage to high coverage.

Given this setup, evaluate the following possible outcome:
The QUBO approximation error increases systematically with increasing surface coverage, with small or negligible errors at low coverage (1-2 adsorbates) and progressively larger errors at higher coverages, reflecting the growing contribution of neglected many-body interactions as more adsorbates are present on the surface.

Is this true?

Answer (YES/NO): YES